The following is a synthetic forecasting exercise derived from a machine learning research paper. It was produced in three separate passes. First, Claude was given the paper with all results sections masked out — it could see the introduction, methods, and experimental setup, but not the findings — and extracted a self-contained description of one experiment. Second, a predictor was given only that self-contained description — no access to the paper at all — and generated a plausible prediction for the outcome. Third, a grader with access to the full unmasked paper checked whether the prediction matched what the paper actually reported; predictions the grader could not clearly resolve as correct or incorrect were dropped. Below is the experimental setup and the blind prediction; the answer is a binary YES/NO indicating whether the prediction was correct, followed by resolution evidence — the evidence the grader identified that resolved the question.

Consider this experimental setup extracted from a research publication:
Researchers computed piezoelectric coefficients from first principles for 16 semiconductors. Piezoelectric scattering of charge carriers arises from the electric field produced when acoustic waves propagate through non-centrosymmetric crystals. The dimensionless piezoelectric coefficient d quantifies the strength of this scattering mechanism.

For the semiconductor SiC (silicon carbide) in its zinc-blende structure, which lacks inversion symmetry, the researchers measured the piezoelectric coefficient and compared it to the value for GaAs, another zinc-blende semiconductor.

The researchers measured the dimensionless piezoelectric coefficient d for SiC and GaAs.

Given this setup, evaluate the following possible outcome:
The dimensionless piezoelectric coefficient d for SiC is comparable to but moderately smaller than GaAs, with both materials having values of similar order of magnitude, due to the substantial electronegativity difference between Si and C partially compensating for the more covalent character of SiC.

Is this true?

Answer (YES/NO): NO